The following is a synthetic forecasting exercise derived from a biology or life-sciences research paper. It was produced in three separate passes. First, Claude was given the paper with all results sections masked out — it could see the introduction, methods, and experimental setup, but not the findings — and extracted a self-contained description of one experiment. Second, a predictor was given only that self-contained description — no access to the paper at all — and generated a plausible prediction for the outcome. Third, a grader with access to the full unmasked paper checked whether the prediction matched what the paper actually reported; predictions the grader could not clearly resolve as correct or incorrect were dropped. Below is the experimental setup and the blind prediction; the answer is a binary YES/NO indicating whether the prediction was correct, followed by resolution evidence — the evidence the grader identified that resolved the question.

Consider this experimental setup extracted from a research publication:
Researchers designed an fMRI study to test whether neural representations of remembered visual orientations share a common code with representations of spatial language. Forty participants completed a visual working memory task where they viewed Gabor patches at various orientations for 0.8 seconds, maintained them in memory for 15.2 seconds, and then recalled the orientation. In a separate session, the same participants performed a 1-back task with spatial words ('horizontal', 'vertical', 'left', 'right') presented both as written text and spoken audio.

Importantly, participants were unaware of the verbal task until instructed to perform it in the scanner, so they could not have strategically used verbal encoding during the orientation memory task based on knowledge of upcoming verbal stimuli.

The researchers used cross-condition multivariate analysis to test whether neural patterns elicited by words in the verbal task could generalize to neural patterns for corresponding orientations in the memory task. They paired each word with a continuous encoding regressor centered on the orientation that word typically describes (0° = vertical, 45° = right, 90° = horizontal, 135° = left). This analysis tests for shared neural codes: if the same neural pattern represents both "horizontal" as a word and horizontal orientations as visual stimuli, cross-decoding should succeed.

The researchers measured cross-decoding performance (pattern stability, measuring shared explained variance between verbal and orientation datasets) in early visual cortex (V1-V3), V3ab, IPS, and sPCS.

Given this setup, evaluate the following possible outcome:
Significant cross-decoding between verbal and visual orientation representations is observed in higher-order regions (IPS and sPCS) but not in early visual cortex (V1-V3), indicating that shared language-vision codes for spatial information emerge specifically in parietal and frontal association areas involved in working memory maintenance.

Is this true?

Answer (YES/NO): NO